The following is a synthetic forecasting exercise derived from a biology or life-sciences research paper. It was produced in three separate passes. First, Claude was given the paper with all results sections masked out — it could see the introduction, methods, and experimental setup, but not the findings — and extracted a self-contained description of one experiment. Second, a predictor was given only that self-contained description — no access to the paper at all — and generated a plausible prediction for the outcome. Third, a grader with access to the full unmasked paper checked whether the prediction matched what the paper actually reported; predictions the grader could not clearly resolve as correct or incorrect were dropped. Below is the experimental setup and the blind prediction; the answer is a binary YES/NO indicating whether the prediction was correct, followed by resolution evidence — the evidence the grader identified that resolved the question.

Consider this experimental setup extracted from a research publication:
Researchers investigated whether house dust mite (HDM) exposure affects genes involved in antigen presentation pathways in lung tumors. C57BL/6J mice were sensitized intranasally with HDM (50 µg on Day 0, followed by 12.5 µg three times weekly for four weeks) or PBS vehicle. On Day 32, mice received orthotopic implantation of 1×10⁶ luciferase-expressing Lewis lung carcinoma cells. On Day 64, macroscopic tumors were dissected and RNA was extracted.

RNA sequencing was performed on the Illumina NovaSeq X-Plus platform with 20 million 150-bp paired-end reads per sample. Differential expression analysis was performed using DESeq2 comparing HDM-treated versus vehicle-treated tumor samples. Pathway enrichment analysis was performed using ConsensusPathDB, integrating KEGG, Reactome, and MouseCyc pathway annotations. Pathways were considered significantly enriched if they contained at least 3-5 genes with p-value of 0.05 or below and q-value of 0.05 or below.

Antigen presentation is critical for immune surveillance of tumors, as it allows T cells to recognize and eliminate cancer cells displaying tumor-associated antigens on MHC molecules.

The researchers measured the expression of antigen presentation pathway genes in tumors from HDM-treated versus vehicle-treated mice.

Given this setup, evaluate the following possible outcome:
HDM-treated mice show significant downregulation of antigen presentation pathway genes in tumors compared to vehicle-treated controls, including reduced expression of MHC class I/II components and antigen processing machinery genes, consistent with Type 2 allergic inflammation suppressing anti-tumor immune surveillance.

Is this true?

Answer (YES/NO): YES